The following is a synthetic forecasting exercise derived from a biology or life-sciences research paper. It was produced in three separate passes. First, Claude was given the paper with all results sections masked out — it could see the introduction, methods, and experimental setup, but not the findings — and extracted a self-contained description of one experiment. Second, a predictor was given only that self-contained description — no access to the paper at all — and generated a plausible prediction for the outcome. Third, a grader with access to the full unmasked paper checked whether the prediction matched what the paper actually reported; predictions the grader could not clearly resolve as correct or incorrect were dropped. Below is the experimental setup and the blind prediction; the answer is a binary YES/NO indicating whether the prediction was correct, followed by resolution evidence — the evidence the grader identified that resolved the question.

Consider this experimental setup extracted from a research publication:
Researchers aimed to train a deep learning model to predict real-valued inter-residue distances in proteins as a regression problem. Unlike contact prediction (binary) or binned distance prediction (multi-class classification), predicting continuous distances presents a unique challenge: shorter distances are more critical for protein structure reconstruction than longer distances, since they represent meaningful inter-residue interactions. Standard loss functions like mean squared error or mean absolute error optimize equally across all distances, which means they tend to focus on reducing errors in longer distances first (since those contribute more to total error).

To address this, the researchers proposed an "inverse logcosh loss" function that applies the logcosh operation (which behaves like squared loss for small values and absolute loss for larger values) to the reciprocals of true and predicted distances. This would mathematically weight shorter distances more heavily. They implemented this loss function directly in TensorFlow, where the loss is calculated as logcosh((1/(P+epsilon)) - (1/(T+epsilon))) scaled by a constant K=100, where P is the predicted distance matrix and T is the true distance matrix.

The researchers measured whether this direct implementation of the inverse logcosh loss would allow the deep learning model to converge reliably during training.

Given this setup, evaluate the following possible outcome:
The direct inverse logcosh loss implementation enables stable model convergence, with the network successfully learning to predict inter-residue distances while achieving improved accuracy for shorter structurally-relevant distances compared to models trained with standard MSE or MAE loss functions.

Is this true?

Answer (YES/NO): NO